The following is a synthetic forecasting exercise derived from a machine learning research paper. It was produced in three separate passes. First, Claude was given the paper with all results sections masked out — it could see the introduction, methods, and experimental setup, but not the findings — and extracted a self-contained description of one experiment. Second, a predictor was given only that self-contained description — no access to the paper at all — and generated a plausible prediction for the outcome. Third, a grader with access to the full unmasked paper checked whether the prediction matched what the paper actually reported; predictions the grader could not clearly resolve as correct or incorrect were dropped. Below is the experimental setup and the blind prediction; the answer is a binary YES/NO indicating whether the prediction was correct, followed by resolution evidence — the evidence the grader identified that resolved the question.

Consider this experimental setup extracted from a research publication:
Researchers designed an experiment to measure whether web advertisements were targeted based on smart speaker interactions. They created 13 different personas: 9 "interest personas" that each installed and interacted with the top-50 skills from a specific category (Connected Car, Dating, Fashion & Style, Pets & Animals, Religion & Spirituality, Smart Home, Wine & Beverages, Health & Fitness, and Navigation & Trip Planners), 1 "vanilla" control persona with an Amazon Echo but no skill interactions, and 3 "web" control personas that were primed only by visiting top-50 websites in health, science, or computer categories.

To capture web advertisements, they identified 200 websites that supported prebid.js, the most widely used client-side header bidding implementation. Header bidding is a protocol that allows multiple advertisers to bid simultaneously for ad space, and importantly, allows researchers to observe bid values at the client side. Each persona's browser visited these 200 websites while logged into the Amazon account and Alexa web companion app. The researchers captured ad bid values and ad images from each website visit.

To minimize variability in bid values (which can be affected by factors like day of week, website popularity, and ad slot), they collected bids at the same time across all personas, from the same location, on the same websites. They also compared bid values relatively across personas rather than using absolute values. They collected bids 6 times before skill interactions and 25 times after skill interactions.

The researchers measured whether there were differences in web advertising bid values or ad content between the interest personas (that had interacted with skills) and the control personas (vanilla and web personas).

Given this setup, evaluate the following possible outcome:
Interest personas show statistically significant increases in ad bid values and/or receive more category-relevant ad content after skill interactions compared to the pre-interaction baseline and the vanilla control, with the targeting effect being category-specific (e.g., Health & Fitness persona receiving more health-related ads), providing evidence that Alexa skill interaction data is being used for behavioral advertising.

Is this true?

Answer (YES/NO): YES